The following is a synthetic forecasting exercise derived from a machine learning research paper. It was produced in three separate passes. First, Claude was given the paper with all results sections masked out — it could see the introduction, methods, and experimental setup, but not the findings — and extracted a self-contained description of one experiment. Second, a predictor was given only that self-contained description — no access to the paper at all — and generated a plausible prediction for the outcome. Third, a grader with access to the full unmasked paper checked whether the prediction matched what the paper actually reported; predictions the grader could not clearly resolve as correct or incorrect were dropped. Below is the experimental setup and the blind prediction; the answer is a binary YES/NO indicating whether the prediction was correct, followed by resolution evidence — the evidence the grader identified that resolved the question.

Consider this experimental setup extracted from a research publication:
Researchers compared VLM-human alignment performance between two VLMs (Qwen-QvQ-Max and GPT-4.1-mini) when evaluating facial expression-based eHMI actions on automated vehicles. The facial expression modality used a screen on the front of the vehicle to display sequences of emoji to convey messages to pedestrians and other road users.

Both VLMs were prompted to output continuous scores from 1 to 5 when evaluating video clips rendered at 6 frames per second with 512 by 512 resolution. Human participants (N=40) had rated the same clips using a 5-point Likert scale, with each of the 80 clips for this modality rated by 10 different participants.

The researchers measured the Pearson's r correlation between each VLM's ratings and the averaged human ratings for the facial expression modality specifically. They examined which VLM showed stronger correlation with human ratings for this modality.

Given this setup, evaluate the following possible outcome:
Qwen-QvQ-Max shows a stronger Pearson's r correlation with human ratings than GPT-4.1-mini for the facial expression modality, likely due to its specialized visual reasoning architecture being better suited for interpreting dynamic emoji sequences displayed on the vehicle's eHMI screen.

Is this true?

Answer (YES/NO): YES